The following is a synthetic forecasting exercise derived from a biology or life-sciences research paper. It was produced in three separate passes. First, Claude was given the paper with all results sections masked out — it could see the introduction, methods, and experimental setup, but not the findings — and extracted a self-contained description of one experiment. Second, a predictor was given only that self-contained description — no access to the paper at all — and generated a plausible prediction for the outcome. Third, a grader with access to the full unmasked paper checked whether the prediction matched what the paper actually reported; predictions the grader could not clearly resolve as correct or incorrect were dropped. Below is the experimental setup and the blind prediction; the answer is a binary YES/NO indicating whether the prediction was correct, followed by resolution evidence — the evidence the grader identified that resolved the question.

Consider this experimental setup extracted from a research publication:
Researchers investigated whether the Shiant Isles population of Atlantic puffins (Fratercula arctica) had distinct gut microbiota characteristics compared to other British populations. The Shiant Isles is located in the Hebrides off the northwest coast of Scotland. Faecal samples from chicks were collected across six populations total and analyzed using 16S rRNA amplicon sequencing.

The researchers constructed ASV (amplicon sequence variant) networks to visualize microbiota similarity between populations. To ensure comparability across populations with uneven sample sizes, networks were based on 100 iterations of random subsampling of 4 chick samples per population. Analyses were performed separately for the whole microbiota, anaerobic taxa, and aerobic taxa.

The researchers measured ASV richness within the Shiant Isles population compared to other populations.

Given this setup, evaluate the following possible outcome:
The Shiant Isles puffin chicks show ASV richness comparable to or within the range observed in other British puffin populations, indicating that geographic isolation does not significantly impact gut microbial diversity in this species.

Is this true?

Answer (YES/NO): NO